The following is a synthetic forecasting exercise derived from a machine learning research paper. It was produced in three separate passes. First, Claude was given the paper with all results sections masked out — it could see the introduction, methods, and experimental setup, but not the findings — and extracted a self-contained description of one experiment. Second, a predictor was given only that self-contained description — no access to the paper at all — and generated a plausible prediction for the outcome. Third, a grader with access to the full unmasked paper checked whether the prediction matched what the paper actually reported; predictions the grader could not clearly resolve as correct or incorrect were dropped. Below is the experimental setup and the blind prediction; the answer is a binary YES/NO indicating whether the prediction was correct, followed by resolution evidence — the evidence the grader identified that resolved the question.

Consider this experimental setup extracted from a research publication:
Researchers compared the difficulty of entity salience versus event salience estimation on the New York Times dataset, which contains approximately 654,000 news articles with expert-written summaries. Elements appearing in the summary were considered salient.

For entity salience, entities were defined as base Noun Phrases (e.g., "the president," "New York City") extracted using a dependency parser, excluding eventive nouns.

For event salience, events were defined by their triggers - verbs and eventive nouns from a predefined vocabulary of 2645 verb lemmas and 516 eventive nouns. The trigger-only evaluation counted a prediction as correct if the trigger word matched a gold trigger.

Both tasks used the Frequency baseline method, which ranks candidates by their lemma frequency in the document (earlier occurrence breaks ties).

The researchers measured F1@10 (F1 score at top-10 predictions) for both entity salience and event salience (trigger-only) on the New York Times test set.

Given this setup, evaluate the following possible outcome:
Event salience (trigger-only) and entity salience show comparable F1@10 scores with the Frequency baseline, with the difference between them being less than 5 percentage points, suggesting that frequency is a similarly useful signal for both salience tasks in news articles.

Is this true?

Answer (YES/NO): YES